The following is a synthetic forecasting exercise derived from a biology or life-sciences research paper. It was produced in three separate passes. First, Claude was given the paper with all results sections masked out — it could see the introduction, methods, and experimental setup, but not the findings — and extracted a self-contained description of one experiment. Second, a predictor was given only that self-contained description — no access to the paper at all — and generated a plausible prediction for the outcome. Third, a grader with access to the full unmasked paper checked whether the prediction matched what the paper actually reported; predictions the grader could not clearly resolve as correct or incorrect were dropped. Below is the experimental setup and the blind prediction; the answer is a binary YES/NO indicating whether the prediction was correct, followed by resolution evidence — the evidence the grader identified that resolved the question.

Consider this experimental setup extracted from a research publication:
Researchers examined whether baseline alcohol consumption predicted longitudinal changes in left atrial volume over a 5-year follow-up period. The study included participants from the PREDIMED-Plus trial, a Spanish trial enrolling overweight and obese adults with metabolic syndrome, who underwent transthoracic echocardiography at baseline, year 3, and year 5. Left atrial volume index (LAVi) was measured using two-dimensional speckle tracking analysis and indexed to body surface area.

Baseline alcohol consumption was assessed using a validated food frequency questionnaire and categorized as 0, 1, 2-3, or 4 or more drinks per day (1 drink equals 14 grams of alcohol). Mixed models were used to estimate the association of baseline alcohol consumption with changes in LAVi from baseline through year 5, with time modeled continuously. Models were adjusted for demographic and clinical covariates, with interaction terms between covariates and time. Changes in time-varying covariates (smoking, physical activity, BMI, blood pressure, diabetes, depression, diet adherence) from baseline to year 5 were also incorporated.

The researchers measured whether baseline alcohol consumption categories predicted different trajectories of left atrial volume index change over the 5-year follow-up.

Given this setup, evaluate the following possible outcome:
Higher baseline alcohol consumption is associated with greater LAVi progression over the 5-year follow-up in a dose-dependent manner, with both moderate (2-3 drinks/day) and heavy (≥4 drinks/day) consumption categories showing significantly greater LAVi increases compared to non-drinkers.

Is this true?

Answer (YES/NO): NO